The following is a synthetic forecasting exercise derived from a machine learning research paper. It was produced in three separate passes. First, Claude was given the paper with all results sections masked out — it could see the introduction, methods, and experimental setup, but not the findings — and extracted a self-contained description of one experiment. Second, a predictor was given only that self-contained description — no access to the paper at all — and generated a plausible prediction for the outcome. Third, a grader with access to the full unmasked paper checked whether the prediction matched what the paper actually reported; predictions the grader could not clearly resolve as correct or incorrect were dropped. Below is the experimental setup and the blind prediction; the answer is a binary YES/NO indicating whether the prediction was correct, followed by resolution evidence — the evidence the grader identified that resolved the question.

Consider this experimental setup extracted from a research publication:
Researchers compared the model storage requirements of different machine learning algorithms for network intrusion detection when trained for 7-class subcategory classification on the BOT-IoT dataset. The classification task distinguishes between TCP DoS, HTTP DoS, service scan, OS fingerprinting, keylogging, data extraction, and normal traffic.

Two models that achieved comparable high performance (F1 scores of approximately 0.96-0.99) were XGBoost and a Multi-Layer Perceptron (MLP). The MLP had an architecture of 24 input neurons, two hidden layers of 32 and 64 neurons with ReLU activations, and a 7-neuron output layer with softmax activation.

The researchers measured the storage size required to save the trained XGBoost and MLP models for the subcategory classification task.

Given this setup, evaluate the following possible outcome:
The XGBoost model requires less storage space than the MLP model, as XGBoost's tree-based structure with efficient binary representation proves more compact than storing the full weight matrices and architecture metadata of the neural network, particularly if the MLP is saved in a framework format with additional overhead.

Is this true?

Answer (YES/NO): NO